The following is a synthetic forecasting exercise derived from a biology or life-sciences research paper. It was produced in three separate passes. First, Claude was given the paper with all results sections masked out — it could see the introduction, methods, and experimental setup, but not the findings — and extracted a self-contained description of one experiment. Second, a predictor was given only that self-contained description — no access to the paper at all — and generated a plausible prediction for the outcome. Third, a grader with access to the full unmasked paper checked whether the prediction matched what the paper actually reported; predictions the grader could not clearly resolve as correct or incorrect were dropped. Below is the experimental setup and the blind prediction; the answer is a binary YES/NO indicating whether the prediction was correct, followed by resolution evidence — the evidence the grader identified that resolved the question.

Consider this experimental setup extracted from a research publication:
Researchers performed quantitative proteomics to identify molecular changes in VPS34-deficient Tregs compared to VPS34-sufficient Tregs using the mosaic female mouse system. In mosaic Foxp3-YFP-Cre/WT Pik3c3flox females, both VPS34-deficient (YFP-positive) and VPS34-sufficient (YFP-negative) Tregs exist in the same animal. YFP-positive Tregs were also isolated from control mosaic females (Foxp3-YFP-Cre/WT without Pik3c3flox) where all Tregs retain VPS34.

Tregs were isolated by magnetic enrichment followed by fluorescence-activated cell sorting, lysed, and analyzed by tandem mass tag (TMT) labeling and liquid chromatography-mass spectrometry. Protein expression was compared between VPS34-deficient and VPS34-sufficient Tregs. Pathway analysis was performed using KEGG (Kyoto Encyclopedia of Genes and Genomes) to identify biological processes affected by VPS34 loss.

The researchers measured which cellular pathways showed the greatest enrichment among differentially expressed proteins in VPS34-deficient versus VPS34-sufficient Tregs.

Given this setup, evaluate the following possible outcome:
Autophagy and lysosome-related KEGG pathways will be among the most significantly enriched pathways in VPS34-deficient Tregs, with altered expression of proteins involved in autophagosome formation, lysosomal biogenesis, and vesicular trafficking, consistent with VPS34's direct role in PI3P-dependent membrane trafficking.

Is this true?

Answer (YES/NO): NO